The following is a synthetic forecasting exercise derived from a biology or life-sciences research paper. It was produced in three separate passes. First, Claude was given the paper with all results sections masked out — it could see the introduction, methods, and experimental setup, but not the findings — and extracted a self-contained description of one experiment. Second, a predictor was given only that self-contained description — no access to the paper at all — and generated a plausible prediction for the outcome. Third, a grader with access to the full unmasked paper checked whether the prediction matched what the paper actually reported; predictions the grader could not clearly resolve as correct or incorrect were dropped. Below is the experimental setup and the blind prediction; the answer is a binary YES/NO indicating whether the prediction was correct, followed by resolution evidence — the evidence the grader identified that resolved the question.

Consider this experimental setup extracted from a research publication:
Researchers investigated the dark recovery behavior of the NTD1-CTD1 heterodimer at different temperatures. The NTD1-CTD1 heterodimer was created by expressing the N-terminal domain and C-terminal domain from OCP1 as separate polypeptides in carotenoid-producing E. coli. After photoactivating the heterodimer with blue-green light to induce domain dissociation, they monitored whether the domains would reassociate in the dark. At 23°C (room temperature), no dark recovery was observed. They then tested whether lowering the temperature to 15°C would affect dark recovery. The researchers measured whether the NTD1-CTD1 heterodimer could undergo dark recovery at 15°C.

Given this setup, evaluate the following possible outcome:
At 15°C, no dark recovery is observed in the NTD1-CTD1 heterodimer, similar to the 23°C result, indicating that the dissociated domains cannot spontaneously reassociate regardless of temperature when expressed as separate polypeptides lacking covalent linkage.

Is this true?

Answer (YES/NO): NO